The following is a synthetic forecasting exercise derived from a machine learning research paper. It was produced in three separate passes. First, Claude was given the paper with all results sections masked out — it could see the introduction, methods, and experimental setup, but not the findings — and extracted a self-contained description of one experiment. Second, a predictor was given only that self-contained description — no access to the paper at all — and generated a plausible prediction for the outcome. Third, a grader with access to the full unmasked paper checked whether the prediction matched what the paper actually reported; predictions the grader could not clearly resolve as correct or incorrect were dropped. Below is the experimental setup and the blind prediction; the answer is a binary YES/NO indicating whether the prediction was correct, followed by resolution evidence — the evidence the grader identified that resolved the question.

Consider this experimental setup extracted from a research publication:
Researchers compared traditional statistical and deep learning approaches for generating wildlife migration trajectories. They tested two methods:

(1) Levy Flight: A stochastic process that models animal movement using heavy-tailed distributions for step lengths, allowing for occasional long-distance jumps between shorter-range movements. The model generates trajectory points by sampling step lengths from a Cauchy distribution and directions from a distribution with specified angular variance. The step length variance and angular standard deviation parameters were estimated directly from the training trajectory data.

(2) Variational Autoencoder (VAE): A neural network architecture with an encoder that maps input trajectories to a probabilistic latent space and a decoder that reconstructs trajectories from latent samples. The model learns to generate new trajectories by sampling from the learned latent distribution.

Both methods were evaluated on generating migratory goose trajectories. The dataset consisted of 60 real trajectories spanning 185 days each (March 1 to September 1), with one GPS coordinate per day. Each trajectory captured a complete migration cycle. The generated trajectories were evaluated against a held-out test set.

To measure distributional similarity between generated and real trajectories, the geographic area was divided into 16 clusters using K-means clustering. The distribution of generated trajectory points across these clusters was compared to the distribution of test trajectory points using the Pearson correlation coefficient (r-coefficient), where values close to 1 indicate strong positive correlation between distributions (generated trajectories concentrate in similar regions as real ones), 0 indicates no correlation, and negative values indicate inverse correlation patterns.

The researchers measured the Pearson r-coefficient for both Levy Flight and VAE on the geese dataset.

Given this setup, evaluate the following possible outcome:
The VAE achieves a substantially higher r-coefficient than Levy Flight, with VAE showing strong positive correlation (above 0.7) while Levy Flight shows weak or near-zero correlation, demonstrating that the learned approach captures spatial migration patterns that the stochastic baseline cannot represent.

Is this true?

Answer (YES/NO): NO